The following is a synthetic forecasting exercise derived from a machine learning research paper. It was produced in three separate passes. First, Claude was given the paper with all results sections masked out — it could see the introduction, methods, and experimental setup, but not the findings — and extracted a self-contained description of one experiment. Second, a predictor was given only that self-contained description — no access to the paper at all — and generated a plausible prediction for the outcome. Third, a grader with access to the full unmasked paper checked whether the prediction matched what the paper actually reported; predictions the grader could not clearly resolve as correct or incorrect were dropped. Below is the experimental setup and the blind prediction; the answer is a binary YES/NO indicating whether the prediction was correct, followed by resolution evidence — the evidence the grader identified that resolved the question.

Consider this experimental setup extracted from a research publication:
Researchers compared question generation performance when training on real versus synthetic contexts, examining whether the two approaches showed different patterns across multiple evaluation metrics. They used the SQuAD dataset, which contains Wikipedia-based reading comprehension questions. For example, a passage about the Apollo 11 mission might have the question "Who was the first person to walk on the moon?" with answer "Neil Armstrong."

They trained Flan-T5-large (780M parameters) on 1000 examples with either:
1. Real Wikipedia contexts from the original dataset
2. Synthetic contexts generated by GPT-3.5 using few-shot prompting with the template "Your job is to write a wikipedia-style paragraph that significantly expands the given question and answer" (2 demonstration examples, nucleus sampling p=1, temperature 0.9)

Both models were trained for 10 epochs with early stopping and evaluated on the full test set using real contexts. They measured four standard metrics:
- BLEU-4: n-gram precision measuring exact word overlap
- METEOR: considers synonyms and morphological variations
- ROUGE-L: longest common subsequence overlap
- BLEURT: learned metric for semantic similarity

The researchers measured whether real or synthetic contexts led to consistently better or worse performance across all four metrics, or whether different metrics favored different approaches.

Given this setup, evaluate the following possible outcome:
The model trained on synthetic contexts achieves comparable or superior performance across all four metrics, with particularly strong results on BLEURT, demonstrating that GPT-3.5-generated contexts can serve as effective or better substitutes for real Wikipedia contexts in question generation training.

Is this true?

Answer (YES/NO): NO